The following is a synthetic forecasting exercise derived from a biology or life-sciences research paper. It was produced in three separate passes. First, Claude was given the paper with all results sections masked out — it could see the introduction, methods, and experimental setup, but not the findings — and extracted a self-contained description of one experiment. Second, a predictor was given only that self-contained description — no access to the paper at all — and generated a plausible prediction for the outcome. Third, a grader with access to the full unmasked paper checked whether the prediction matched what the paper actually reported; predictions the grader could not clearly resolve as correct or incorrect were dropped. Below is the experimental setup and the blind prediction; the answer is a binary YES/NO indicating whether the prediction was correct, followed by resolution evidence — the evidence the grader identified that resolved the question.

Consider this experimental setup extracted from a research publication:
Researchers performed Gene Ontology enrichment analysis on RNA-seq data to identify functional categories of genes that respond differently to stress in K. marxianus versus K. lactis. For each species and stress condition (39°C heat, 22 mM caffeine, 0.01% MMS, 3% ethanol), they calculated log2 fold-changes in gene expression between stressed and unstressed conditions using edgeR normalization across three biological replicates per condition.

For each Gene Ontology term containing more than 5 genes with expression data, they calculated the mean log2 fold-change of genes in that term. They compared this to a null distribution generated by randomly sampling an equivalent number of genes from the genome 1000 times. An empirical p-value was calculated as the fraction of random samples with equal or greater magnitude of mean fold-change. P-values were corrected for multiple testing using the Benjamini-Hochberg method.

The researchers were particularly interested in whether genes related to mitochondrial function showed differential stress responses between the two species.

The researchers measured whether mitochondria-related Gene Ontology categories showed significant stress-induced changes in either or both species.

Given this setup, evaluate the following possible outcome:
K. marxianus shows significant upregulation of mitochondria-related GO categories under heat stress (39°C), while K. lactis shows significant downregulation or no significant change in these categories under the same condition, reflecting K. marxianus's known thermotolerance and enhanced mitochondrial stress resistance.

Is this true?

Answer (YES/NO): NO